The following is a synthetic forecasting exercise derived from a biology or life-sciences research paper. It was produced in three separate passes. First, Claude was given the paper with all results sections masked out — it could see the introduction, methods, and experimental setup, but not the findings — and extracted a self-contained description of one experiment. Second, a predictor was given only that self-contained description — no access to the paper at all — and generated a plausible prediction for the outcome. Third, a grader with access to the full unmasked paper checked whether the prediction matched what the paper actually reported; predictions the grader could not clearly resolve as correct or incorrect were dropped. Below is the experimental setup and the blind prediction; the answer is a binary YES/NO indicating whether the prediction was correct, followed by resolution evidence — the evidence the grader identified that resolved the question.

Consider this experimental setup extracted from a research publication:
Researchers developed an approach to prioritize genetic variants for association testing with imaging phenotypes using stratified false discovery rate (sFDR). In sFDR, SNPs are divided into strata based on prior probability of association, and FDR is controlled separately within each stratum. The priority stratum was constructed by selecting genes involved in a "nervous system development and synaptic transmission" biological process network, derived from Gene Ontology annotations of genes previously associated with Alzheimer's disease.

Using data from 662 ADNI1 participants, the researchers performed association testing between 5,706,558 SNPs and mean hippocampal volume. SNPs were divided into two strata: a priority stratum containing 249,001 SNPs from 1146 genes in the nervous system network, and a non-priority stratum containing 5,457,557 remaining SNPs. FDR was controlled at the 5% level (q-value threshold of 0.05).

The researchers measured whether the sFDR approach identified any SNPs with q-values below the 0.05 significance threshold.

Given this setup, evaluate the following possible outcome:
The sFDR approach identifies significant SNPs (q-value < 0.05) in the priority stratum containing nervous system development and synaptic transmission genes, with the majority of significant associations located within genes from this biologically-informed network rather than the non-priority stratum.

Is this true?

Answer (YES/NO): NO